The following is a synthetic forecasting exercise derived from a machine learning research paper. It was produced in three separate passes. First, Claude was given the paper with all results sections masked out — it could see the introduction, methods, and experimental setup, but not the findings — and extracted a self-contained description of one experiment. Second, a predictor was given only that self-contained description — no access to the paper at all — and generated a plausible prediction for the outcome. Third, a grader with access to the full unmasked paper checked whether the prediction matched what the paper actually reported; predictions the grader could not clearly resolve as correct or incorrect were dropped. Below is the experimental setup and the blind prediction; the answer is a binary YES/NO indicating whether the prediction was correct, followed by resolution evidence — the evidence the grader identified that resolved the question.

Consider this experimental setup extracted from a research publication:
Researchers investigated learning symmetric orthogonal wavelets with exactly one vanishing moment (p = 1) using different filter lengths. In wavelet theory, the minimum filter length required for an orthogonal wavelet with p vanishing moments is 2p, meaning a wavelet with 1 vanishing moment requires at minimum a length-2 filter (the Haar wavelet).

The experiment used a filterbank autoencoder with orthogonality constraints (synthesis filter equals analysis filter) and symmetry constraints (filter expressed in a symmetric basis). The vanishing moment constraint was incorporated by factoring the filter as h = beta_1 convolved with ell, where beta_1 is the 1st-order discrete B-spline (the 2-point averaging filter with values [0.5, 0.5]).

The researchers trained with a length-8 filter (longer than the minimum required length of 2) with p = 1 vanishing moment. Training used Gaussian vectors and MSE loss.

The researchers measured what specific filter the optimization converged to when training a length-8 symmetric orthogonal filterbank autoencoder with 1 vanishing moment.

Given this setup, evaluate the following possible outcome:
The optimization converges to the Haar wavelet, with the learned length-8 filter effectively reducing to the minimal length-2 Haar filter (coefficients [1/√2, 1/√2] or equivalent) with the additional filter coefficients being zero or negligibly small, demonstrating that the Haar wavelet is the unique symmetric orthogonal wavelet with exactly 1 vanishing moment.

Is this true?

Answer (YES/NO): YES